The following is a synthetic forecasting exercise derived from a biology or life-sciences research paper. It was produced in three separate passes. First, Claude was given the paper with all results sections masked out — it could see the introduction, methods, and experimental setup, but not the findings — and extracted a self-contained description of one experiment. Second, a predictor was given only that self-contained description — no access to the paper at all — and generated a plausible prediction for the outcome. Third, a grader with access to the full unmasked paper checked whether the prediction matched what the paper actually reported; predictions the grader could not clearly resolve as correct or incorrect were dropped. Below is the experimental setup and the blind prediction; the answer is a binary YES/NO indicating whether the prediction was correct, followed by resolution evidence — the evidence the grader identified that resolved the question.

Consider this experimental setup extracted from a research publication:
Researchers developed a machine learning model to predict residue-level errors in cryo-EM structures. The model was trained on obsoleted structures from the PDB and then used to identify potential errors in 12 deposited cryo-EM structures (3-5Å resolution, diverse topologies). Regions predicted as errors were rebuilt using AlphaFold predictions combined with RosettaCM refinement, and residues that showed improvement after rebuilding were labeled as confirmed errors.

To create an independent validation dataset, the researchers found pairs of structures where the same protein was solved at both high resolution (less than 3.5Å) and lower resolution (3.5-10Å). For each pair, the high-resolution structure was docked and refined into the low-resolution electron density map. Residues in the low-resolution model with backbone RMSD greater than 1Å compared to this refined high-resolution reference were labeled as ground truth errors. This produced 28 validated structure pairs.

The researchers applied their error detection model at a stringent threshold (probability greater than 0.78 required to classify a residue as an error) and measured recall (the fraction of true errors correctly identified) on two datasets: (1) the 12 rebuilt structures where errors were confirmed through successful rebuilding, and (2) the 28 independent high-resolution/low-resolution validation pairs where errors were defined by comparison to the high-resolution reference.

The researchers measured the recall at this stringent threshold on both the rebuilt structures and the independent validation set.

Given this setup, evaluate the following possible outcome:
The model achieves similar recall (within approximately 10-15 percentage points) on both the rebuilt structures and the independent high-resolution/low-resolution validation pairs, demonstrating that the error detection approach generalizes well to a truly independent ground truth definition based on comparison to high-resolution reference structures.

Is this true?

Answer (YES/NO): NO